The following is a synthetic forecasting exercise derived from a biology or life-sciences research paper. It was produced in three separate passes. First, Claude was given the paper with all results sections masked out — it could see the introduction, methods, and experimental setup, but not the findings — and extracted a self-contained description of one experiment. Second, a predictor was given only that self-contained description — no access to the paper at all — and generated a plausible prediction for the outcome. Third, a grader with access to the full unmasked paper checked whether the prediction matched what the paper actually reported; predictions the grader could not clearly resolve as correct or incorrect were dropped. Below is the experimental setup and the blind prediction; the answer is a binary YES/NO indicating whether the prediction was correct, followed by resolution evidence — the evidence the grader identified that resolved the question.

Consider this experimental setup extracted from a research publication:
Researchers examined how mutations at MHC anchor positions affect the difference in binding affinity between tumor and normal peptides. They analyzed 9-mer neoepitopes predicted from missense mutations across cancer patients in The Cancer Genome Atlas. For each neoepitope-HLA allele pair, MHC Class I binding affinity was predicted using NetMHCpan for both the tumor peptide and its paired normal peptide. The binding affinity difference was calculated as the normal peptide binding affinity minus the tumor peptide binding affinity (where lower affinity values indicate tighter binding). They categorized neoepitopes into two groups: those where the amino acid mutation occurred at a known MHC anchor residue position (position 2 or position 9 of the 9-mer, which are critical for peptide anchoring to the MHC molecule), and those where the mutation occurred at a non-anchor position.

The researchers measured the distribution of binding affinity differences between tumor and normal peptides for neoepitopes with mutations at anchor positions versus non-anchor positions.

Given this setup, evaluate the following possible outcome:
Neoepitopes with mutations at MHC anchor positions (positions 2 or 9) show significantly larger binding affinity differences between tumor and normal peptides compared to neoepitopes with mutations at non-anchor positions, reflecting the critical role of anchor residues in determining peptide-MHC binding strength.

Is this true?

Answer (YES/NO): YES